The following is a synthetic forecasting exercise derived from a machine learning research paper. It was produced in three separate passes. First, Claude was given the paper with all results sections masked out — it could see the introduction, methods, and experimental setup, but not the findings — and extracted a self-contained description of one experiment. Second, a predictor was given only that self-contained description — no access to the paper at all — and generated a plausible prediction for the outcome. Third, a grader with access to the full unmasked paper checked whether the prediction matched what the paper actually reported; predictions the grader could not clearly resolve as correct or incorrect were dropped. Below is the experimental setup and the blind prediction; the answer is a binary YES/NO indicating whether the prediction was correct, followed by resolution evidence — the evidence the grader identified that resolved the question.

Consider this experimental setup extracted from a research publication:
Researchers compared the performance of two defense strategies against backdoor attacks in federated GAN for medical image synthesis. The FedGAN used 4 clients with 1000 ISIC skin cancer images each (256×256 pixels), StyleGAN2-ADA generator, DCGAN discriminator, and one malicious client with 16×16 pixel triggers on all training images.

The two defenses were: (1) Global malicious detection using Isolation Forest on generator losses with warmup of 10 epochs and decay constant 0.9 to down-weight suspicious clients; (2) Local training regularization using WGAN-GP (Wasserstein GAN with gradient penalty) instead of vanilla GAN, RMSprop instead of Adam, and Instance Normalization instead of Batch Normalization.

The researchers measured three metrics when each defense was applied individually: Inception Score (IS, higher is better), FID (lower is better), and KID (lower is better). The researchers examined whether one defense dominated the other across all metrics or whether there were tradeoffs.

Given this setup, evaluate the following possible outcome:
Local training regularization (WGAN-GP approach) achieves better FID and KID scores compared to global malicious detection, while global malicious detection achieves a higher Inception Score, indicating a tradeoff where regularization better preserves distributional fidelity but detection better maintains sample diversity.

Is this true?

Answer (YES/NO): YES